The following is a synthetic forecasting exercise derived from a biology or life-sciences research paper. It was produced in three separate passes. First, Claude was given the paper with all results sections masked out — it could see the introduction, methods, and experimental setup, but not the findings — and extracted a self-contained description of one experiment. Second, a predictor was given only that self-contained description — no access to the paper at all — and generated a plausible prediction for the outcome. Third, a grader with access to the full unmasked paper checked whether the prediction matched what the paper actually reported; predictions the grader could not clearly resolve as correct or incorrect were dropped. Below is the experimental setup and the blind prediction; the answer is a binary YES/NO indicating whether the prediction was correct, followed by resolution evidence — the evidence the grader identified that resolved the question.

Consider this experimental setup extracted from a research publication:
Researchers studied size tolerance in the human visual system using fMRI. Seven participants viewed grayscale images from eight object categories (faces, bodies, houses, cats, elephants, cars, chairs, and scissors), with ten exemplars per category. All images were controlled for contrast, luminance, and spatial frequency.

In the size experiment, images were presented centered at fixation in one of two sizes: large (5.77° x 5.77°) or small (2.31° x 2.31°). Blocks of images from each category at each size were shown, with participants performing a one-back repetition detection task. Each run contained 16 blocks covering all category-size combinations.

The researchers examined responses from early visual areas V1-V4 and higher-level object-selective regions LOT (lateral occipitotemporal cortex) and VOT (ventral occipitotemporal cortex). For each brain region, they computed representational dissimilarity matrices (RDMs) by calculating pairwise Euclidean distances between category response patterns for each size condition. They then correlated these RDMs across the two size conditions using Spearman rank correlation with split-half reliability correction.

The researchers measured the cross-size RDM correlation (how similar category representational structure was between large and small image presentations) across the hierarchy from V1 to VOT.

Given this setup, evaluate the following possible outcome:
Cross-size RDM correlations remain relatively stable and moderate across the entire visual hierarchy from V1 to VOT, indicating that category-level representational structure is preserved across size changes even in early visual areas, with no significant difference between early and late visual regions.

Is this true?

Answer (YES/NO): NO